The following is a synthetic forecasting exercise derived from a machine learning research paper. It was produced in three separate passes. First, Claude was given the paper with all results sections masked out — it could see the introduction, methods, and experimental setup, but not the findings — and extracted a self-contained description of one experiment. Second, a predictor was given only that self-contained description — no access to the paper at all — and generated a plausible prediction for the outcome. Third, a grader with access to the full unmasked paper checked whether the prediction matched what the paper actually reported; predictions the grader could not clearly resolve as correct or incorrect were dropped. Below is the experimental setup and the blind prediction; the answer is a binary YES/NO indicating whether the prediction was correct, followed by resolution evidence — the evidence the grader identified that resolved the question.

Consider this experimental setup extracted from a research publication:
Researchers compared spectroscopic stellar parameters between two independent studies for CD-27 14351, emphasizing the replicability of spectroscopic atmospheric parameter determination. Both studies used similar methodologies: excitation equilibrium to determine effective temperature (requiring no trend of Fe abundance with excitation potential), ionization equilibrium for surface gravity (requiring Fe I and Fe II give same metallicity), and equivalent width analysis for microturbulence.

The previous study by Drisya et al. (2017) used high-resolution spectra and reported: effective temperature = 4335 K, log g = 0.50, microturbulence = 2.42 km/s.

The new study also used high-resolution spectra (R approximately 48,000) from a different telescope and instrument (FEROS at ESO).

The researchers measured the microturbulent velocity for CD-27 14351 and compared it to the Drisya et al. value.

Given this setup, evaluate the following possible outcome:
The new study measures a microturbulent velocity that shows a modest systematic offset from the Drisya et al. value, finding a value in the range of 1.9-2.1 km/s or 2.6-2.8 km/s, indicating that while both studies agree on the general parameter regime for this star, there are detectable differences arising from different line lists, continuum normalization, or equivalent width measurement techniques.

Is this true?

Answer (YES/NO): NO